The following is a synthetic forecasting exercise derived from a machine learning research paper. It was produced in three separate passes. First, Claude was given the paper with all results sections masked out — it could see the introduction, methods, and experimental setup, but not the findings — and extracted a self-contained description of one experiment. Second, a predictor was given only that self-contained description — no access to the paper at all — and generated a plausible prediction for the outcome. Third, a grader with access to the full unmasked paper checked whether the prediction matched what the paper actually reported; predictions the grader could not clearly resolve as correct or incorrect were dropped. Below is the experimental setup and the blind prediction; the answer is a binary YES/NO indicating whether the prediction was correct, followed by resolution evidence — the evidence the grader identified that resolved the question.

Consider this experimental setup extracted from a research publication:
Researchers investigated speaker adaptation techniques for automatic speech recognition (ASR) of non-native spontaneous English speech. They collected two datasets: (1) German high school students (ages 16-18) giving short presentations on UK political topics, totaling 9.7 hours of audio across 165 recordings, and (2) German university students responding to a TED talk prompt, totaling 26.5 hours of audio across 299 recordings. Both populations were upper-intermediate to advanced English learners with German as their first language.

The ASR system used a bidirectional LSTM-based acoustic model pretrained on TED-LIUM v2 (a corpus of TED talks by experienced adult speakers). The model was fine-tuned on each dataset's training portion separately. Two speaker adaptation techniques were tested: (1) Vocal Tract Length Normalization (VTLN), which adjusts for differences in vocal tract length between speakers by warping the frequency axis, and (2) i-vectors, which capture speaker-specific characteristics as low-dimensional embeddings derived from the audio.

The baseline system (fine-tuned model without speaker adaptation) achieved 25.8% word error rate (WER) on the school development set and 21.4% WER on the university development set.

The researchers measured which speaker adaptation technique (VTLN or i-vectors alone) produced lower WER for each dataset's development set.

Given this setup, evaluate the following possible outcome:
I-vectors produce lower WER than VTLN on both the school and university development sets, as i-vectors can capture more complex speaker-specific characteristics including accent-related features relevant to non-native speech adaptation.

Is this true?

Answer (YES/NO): NO